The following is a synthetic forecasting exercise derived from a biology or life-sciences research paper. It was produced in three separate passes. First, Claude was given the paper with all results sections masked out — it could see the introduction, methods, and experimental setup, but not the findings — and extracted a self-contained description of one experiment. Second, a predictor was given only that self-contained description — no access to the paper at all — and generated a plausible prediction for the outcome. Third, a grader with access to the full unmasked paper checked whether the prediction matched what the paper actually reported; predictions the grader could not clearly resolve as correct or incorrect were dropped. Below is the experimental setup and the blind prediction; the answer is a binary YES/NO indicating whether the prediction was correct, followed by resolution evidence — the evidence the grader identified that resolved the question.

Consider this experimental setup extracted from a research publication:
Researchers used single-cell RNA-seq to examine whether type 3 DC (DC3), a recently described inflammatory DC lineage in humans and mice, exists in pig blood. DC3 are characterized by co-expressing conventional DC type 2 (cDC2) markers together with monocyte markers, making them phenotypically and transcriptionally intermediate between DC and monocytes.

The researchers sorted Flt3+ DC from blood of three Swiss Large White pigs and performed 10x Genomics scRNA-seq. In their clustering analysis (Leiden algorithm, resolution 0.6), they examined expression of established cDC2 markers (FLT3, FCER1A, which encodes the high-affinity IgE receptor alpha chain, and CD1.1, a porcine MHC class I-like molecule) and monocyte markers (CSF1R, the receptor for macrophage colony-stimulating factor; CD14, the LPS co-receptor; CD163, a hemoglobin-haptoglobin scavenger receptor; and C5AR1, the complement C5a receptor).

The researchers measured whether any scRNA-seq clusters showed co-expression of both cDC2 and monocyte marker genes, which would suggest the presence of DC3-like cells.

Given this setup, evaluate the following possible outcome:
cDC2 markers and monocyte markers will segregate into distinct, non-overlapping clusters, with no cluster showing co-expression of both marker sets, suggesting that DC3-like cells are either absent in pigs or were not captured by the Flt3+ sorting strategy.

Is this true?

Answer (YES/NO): NO